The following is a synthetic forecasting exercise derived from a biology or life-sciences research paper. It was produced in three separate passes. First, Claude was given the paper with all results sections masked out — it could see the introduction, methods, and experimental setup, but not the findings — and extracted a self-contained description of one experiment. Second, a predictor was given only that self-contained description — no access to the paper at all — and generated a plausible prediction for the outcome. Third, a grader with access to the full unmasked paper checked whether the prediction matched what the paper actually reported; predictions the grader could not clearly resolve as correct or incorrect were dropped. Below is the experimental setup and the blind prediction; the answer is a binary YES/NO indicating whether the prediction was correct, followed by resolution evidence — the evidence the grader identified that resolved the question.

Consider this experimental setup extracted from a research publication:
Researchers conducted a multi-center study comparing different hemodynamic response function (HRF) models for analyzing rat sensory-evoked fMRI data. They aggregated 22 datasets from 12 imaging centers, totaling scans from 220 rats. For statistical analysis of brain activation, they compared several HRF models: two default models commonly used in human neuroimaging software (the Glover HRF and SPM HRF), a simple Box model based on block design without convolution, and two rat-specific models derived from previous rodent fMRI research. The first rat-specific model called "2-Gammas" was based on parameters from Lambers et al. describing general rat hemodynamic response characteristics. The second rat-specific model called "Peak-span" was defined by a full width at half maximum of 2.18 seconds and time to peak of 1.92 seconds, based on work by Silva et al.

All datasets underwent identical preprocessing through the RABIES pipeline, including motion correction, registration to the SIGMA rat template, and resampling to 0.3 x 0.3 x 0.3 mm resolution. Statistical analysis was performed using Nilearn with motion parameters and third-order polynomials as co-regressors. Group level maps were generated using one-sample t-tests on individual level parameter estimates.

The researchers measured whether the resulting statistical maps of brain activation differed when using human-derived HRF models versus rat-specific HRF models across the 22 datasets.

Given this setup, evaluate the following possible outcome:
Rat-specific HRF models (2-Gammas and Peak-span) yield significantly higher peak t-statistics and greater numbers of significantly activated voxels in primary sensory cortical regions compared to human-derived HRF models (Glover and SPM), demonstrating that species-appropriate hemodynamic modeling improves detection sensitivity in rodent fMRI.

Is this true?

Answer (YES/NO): NO